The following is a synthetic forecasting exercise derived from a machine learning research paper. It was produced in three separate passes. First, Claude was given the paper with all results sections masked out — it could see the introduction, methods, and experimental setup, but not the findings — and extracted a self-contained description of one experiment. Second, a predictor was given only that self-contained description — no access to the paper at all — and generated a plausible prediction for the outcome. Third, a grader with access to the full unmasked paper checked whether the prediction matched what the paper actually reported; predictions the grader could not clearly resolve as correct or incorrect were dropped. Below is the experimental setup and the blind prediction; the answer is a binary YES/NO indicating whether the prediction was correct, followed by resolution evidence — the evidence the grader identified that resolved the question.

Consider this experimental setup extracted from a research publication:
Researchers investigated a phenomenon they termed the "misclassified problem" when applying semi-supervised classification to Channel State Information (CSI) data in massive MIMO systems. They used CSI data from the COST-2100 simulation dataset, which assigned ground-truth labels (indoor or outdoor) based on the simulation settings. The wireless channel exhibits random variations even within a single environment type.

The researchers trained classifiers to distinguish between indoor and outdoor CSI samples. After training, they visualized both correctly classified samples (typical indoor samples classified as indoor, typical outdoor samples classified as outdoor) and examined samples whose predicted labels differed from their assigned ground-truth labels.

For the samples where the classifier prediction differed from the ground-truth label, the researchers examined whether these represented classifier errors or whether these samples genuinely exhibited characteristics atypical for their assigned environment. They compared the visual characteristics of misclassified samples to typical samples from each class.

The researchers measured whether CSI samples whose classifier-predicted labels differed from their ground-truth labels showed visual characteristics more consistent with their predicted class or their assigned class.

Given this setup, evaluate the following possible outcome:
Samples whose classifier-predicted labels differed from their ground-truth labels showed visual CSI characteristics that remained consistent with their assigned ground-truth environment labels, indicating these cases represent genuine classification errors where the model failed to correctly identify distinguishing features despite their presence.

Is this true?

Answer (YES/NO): NO